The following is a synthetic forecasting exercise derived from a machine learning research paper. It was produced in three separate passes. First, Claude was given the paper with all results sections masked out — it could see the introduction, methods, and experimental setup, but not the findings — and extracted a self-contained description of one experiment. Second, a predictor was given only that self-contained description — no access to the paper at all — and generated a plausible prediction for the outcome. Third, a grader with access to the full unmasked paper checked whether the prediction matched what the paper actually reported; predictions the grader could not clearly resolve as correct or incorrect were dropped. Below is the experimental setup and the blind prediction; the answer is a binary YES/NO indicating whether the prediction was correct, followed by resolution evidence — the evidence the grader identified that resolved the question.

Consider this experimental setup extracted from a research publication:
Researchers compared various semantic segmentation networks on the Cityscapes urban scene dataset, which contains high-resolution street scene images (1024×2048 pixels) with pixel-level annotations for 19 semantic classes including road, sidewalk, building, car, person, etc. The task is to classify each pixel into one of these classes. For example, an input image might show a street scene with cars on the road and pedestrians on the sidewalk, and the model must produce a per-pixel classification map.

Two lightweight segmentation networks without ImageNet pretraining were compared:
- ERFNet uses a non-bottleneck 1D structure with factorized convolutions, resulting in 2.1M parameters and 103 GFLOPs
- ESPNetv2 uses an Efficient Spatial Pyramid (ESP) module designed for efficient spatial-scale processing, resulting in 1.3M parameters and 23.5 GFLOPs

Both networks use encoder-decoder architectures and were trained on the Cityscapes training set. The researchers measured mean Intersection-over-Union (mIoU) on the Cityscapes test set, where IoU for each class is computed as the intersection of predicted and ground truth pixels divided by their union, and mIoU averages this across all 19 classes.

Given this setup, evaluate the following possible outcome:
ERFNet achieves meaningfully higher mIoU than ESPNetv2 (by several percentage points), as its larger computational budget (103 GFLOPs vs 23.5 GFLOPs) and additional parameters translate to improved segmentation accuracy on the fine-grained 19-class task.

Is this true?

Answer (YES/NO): NO